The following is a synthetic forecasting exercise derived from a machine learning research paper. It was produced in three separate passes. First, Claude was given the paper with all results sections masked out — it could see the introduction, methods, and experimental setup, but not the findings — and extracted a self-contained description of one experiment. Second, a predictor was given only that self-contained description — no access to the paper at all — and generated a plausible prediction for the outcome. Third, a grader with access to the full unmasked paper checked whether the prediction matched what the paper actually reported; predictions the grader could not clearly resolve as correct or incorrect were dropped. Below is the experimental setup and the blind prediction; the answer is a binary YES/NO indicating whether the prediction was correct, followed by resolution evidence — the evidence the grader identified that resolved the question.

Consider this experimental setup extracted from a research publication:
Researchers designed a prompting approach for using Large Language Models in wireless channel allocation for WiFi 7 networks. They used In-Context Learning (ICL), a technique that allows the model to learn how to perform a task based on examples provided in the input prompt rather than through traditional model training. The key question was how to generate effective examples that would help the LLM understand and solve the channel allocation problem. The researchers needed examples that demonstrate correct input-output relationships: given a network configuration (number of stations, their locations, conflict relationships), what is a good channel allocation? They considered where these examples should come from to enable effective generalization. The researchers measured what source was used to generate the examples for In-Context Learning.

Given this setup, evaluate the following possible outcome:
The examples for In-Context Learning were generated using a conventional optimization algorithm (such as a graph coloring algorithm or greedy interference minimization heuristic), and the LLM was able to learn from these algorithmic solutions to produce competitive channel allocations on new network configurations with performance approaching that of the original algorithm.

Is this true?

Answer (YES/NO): NO